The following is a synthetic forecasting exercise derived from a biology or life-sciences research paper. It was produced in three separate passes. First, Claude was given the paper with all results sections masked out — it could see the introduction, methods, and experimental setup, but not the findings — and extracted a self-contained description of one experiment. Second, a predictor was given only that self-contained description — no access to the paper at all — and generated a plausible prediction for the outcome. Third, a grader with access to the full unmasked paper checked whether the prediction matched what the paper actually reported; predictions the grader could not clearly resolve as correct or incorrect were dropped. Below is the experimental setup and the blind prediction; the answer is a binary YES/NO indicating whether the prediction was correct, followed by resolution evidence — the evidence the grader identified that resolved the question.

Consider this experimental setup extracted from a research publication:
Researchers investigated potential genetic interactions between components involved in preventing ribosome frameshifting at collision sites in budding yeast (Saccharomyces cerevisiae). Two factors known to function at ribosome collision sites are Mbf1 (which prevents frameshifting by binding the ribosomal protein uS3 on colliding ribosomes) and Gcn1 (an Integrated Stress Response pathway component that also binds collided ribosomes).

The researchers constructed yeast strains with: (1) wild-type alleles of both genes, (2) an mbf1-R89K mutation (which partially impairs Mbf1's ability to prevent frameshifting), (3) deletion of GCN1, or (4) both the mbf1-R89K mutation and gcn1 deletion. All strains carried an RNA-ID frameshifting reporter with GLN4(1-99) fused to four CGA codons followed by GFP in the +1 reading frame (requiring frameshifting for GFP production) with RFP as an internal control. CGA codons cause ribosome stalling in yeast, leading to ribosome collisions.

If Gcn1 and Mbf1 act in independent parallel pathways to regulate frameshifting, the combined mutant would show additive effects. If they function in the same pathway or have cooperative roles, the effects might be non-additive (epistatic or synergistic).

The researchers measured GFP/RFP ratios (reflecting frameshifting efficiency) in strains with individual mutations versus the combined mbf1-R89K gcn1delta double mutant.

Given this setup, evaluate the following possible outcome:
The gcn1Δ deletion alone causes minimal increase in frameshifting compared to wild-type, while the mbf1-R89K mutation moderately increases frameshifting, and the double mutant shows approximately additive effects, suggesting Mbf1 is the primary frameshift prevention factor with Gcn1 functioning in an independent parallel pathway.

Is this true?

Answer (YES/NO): NO